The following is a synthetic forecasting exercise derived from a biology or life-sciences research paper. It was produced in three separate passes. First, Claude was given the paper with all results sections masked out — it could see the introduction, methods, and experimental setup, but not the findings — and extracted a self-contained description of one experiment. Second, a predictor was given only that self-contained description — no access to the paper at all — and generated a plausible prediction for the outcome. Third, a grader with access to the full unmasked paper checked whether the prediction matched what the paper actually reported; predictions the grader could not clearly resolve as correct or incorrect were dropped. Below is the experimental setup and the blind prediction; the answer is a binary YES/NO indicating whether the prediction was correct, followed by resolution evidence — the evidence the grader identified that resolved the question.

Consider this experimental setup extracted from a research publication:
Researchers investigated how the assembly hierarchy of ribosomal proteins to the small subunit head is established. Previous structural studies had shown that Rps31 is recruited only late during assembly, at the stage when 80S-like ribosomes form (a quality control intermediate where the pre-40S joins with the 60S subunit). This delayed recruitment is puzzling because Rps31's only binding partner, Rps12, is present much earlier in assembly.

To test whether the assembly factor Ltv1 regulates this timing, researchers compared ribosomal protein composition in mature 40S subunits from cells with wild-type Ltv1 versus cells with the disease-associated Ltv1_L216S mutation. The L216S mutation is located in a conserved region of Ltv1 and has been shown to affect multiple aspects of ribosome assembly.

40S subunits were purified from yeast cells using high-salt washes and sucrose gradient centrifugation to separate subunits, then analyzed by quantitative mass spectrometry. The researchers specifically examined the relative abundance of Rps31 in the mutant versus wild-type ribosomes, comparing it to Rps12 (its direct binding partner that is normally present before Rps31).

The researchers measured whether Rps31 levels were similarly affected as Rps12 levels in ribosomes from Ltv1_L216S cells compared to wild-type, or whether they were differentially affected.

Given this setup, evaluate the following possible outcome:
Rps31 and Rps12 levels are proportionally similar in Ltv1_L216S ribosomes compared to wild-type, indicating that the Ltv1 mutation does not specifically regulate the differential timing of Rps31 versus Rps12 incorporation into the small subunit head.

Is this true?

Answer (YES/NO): NO